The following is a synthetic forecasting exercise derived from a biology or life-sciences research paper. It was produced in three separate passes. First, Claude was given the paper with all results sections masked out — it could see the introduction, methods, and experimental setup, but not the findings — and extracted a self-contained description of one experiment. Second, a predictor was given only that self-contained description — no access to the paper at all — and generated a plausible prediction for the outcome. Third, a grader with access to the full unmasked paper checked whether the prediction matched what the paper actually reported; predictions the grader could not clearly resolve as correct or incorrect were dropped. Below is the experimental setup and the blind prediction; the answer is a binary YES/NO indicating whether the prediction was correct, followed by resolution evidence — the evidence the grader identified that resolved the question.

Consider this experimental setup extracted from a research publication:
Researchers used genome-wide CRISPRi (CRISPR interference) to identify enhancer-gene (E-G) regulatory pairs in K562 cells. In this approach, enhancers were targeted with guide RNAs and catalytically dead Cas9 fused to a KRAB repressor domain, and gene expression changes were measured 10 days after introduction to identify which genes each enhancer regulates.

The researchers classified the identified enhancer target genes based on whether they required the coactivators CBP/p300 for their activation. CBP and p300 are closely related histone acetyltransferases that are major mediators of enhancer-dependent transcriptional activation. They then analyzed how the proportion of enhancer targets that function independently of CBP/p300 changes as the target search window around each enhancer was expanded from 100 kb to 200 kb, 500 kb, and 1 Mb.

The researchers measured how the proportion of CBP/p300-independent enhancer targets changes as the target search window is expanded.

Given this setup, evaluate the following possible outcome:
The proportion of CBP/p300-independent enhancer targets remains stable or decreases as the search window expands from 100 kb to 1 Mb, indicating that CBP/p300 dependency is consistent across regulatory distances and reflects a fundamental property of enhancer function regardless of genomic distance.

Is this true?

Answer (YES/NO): NO